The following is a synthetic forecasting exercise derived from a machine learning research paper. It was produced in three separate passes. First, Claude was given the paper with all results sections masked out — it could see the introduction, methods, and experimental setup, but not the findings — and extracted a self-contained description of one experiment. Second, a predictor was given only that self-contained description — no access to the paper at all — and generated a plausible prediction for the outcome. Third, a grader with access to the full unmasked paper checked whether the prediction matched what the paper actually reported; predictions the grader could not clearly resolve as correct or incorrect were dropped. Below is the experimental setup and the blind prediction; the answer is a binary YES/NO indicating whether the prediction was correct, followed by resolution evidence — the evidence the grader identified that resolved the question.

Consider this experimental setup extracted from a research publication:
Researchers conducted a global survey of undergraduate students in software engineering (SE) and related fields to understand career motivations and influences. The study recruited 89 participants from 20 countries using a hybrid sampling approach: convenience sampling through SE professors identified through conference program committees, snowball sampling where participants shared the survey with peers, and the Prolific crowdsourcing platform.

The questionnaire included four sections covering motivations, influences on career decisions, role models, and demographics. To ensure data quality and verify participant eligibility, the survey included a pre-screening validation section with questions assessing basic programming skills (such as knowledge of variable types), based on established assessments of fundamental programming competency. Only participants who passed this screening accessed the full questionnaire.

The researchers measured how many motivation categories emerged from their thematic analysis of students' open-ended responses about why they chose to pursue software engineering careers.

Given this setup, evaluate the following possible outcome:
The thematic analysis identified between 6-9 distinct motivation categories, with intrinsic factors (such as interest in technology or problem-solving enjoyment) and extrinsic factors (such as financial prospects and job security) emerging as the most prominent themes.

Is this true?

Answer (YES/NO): YES